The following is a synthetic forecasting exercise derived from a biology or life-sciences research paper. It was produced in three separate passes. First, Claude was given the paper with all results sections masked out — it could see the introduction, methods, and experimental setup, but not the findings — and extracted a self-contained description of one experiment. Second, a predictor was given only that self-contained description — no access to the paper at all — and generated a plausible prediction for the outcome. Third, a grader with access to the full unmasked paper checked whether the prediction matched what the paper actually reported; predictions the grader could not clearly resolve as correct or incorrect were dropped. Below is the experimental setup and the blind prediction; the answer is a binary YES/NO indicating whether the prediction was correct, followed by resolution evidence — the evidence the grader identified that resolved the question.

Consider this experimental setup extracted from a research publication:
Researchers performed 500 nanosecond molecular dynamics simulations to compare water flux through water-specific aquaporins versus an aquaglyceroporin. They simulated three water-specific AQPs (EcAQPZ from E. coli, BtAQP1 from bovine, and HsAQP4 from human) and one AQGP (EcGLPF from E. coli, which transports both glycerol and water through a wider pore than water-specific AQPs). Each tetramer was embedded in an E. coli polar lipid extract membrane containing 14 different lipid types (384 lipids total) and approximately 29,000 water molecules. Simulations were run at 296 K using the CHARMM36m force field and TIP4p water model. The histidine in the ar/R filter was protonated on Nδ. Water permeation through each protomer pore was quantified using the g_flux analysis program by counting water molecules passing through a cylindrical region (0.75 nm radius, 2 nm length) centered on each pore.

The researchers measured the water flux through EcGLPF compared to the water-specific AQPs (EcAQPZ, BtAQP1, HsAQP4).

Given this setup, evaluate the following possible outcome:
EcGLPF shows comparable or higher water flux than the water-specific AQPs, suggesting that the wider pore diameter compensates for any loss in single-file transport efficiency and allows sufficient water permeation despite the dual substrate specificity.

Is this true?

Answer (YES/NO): NO